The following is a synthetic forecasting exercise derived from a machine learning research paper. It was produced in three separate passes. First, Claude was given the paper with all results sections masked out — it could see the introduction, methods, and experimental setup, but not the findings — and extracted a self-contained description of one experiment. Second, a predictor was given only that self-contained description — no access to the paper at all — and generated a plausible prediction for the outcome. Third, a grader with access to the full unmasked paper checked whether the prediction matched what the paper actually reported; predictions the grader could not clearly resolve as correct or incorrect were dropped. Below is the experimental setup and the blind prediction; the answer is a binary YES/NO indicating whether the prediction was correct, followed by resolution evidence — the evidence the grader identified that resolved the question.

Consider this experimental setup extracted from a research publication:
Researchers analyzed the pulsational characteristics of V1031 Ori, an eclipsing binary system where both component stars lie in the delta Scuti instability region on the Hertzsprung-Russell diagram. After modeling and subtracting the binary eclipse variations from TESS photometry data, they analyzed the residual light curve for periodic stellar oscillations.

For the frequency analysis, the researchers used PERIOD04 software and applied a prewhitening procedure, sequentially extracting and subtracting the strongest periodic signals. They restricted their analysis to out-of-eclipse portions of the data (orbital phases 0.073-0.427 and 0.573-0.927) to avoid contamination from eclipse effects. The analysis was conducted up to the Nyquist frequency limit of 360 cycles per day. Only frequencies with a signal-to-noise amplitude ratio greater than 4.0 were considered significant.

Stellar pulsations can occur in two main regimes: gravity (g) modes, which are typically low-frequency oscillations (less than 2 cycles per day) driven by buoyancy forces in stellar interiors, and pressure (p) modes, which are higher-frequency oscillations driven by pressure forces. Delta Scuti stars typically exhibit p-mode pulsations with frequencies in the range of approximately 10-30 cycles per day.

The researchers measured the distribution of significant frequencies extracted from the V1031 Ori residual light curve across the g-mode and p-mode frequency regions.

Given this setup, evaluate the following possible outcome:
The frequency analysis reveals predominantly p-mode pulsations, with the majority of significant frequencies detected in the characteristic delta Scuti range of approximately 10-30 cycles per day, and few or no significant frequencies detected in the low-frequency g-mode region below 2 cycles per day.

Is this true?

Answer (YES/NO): NO